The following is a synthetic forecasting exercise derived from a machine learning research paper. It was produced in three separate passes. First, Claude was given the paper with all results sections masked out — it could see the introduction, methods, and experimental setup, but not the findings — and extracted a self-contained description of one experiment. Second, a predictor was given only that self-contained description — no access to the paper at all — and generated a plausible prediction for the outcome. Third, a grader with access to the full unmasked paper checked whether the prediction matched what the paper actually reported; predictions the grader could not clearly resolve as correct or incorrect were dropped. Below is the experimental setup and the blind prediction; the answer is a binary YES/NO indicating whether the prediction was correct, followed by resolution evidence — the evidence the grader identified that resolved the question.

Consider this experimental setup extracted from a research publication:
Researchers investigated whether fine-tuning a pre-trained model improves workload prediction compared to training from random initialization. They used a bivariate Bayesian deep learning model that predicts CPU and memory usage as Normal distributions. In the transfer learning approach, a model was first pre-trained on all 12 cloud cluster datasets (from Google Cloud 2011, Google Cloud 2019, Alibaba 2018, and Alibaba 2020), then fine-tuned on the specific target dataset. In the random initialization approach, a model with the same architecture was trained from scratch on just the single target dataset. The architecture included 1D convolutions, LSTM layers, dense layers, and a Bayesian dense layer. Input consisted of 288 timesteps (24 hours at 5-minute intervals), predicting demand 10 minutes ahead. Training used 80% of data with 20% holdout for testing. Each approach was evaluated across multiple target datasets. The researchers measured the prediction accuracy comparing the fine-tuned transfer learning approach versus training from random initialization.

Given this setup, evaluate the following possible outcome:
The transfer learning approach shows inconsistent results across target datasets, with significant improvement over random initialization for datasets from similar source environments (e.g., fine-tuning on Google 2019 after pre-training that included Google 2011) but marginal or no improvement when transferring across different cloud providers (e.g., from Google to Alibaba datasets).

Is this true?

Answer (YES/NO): NO